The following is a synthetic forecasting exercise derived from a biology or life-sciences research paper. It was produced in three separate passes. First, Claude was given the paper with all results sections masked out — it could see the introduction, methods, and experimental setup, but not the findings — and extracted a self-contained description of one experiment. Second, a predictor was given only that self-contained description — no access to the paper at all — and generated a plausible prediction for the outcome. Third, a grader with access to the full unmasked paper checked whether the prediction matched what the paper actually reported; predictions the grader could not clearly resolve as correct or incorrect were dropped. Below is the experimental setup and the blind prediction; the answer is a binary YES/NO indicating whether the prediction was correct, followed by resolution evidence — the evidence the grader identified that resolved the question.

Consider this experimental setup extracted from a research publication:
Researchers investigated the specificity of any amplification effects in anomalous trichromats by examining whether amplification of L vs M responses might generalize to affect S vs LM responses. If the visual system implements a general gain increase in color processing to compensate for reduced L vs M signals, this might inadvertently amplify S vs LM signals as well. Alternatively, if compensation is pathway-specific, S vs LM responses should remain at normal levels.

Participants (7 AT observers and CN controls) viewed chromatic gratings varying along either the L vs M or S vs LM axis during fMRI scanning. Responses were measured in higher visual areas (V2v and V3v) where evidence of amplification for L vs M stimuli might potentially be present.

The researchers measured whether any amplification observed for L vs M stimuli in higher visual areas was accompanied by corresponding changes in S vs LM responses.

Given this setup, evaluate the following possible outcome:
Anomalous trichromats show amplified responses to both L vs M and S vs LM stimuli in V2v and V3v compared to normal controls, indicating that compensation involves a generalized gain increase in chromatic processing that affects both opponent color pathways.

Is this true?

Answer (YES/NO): NO